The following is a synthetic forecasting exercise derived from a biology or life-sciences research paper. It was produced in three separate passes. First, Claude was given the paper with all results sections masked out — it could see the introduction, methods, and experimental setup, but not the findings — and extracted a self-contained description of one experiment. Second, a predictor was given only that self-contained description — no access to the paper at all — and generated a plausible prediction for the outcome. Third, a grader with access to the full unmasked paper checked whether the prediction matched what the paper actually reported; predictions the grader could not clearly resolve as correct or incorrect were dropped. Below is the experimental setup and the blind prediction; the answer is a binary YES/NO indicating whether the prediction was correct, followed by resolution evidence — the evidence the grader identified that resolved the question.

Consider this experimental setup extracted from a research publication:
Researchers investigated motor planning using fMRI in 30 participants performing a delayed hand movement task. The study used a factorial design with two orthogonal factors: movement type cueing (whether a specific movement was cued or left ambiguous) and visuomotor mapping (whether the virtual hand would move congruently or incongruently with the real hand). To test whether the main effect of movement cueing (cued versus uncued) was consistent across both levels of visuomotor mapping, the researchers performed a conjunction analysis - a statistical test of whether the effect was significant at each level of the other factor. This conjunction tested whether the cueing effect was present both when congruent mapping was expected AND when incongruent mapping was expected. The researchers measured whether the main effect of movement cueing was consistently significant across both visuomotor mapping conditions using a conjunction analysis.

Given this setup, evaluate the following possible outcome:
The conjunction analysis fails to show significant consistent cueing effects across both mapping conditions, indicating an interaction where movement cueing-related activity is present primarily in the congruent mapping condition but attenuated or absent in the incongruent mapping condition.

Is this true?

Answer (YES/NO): NO